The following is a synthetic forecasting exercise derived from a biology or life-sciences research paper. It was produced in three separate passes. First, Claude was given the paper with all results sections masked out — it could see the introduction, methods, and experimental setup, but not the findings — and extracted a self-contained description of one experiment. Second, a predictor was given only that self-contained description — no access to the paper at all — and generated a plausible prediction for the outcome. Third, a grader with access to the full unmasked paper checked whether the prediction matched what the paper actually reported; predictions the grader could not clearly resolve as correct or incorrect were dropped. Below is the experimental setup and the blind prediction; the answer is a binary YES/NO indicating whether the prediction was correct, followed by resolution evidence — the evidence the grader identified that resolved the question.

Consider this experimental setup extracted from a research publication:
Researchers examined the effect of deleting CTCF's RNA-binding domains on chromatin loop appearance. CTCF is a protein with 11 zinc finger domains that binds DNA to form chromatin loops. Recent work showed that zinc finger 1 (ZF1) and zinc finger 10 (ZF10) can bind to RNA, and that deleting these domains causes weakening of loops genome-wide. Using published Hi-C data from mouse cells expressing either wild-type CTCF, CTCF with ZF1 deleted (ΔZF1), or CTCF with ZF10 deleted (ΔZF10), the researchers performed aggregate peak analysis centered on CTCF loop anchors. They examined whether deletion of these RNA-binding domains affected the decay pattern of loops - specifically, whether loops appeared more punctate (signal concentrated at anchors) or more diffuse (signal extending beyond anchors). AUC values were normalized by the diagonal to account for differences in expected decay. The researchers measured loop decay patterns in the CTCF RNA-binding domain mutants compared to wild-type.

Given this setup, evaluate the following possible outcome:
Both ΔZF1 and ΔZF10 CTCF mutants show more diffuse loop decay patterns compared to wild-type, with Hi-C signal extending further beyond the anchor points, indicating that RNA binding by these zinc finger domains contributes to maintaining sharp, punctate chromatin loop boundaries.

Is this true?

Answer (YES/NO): NO